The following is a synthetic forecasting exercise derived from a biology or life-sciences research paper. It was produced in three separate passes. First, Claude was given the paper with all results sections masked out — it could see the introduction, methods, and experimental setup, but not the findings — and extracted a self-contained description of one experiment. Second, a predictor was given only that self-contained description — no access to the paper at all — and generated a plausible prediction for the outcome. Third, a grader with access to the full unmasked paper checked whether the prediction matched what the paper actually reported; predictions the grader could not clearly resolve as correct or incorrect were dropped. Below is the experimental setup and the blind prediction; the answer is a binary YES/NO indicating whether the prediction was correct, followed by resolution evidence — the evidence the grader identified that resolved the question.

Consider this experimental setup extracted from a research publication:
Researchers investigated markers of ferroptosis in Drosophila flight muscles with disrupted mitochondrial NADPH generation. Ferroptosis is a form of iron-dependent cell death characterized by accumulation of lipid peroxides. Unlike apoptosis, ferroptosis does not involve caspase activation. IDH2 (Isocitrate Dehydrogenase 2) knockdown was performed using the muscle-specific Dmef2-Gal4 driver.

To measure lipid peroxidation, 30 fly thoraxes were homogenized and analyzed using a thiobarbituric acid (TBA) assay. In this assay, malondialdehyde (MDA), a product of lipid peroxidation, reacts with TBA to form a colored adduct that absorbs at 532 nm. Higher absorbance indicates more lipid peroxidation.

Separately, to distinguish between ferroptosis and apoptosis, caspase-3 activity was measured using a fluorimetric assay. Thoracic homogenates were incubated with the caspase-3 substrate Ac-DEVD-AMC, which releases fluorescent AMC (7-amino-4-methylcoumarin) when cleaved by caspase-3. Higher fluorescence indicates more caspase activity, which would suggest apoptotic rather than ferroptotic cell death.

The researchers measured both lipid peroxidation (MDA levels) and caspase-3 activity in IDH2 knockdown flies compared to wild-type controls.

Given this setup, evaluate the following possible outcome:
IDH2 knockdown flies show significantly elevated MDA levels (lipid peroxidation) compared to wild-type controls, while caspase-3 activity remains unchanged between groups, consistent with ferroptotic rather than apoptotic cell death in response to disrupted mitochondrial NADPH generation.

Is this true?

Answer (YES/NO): NO